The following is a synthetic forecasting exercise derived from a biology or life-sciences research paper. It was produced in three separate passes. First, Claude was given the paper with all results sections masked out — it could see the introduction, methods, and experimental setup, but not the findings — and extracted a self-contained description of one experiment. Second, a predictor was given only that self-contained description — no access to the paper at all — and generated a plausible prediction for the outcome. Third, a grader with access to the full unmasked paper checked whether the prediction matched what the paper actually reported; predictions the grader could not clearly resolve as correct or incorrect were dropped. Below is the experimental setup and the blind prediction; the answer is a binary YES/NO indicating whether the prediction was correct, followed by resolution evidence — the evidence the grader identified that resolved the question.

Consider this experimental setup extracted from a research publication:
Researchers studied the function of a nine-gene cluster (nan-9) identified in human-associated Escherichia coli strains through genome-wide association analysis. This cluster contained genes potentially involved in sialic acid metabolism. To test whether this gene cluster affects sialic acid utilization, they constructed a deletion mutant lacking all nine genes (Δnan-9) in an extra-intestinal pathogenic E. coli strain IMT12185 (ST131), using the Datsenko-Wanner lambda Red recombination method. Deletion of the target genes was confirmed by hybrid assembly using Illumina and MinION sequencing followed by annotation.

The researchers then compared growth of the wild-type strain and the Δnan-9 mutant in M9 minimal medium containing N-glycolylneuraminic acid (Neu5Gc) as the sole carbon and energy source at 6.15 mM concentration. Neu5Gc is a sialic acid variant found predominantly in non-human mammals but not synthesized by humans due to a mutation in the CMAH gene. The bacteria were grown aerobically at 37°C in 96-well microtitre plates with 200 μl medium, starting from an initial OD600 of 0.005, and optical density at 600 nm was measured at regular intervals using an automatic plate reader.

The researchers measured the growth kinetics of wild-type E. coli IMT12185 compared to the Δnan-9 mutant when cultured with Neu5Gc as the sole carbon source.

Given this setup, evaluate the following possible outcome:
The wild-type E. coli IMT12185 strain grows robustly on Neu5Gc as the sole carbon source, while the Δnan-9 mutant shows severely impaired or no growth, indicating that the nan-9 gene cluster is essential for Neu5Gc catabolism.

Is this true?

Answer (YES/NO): NO